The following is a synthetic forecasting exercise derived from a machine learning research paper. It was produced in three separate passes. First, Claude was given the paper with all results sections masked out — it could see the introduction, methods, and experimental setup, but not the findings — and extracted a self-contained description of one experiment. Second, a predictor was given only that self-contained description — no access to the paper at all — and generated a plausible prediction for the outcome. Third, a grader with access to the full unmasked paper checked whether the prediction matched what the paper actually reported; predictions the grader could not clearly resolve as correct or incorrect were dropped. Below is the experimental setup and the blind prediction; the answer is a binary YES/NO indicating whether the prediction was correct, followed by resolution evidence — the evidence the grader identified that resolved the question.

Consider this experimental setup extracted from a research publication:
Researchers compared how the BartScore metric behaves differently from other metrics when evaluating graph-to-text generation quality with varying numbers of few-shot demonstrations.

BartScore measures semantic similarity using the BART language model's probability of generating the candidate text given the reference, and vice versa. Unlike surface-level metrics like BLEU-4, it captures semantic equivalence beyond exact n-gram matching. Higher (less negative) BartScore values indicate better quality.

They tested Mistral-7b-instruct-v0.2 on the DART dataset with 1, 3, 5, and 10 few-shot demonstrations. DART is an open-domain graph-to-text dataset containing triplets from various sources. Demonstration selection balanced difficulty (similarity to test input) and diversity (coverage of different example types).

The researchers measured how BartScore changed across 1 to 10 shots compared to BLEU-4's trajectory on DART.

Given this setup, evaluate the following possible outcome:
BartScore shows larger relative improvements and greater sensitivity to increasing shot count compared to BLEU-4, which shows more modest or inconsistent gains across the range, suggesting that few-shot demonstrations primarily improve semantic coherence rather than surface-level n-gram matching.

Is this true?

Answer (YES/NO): NO